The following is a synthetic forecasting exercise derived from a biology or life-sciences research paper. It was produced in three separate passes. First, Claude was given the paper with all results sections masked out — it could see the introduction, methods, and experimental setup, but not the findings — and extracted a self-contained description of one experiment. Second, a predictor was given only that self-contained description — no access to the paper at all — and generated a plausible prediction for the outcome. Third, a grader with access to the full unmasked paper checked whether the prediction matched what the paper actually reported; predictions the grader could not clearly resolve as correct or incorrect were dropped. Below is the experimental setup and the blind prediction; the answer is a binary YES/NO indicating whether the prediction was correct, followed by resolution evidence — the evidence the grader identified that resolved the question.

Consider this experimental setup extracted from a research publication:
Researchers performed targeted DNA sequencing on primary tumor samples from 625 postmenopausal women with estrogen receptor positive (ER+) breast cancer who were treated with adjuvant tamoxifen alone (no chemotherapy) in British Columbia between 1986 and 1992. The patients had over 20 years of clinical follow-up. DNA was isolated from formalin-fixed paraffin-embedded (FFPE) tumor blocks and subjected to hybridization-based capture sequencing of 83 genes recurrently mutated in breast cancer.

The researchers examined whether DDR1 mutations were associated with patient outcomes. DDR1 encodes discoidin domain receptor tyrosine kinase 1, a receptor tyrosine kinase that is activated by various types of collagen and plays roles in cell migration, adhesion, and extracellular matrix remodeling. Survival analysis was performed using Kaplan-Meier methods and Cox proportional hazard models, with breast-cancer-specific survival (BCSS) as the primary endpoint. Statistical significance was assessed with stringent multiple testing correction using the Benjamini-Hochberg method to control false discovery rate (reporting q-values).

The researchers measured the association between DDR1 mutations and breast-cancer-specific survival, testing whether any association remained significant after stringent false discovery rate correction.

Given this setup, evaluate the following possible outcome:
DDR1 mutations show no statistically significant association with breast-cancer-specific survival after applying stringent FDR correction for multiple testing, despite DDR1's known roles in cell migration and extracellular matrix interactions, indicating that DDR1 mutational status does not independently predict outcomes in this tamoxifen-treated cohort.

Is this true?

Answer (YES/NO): NO